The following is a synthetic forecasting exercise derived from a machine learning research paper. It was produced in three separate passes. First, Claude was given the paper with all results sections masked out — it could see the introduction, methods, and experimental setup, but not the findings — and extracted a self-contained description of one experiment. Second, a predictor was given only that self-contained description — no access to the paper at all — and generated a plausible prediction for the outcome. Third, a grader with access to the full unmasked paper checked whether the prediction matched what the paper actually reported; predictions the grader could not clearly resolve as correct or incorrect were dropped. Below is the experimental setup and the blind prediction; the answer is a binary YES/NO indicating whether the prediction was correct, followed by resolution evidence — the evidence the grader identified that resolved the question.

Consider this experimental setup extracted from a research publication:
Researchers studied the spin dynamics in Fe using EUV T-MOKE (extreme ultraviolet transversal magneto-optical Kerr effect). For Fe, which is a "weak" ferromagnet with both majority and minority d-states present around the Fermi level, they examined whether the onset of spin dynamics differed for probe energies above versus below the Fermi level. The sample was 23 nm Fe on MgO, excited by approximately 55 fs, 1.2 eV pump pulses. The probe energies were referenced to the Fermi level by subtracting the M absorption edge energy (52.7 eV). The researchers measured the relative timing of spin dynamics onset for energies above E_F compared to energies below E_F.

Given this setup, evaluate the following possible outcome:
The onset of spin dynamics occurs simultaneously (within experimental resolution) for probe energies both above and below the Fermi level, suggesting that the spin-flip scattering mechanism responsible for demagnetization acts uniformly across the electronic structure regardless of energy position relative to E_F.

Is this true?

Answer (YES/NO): NO